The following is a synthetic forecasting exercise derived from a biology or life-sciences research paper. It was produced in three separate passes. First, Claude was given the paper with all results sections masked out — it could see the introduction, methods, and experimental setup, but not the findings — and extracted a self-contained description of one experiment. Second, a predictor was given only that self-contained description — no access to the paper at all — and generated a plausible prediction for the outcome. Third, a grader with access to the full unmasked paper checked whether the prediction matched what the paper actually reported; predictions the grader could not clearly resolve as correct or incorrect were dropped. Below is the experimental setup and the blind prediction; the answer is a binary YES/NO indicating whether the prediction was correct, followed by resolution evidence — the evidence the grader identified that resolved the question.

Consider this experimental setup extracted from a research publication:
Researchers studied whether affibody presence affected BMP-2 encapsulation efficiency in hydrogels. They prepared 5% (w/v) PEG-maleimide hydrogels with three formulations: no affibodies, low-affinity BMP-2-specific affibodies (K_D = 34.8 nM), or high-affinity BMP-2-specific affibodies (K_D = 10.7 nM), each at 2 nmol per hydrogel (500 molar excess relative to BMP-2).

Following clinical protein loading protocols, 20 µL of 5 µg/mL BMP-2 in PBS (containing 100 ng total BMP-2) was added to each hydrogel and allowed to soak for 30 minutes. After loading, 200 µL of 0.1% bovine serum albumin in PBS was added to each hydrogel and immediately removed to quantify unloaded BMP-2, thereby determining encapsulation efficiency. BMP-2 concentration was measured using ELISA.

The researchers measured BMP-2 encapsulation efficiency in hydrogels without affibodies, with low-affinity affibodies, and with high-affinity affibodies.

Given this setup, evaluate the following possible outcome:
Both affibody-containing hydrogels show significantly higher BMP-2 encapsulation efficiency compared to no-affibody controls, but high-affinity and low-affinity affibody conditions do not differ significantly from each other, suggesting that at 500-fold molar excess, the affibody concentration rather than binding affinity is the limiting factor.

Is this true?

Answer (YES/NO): NO